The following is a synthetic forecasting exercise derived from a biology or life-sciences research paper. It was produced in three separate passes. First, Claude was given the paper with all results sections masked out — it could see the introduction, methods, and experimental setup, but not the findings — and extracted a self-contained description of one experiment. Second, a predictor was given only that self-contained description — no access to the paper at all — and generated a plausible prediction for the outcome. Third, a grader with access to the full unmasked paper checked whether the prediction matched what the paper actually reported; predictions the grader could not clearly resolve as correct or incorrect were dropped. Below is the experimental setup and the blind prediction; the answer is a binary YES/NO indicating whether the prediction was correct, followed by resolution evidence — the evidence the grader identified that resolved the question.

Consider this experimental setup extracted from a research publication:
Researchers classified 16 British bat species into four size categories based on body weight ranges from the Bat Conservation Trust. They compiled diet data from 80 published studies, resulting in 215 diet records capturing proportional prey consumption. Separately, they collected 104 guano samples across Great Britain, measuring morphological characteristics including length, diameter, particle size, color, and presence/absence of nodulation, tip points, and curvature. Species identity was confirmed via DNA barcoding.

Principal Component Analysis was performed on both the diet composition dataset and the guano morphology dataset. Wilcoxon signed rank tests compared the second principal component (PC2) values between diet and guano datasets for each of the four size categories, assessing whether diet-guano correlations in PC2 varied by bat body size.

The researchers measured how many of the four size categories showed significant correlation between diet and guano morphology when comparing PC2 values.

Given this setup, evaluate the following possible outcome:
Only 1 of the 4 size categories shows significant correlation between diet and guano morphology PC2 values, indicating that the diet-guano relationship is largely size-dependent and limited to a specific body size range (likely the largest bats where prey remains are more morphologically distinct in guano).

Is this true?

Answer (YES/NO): NO